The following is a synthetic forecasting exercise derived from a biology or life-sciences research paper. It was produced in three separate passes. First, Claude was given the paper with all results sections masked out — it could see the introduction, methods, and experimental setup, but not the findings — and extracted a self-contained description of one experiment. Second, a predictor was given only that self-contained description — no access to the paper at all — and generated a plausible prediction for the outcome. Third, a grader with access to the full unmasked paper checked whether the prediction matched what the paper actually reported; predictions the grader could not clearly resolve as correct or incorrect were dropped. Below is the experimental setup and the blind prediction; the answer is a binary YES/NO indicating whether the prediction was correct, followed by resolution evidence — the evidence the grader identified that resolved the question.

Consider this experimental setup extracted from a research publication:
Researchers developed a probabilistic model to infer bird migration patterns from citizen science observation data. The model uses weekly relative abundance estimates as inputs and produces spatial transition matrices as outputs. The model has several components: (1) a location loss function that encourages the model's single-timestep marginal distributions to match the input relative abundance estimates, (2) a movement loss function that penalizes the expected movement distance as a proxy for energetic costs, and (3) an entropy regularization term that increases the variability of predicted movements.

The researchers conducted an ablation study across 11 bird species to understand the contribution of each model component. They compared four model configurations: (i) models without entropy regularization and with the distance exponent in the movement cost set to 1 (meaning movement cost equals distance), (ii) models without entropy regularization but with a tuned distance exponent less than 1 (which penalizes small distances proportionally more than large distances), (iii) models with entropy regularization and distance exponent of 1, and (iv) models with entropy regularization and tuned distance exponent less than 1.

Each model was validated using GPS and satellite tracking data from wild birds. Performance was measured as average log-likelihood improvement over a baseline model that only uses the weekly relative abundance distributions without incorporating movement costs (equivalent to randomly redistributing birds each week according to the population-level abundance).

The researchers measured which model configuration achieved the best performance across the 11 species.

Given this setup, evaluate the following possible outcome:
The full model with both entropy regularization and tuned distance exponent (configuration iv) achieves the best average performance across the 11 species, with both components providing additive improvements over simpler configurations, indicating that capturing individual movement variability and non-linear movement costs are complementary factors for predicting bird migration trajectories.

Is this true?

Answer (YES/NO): YES